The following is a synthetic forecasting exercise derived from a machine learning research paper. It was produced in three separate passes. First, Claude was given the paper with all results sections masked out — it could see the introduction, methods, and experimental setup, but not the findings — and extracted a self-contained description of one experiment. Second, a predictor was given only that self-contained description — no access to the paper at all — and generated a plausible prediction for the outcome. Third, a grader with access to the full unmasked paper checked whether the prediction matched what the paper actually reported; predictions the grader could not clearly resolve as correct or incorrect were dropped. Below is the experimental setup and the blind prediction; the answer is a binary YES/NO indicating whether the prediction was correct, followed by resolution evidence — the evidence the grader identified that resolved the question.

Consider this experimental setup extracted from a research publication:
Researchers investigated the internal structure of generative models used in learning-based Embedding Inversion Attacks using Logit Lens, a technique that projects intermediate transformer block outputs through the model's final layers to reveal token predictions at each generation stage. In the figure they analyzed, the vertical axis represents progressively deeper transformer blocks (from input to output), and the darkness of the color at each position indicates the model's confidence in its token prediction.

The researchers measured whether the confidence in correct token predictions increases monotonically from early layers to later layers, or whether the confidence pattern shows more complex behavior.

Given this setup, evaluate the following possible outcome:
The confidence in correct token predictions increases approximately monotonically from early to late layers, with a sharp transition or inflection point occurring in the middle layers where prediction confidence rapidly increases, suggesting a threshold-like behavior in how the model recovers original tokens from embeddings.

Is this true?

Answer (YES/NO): NO